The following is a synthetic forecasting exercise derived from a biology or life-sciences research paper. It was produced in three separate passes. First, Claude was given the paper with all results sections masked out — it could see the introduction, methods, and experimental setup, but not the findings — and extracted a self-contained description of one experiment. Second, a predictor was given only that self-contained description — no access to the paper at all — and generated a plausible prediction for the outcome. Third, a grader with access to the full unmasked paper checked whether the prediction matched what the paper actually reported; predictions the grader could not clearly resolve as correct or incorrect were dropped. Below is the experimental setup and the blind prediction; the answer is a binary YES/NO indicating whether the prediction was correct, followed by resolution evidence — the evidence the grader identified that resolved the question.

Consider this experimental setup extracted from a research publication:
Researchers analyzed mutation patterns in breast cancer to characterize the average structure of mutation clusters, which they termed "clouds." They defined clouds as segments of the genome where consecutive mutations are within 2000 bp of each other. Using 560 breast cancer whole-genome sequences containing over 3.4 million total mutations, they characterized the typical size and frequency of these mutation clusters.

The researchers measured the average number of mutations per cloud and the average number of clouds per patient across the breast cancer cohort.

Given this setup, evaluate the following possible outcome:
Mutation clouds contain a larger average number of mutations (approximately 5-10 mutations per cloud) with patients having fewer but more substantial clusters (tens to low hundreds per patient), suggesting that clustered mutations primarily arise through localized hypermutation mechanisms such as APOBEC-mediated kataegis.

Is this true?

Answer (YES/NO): NO